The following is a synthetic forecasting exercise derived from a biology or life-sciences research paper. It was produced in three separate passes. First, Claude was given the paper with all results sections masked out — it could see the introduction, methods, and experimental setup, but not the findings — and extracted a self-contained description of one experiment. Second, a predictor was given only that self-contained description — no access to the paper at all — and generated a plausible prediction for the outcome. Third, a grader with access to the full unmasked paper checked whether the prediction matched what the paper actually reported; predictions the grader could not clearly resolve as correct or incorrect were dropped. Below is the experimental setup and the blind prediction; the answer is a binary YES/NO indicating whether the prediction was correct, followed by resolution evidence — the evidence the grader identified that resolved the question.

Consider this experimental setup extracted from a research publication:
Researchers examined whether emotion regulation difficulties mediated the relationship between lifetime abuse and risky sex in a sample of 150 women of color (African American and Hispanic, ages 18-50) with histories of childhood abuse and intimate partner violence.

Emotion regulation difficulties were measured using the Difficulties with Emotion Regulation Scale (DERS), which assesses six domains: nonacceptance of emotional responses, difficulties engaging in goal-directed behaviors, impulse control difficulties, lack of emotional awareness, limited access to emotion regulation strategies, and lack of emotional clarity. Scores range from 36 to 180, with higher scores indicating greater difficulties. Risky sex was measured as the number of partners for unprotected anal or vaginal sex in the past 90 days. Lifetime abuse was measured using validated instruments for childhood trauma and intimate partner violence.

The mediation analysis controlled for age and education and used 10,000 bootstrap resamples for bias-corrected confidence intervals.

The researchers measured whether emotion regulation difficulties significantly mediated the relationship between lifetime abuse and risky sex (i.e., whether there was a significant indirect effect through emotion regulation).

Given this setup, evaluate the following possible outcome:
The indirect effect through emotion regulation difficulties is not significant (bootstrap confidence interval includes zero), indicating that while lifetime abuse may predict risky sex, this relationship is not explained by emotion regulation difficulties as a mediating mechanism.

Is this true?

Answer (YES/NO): YES